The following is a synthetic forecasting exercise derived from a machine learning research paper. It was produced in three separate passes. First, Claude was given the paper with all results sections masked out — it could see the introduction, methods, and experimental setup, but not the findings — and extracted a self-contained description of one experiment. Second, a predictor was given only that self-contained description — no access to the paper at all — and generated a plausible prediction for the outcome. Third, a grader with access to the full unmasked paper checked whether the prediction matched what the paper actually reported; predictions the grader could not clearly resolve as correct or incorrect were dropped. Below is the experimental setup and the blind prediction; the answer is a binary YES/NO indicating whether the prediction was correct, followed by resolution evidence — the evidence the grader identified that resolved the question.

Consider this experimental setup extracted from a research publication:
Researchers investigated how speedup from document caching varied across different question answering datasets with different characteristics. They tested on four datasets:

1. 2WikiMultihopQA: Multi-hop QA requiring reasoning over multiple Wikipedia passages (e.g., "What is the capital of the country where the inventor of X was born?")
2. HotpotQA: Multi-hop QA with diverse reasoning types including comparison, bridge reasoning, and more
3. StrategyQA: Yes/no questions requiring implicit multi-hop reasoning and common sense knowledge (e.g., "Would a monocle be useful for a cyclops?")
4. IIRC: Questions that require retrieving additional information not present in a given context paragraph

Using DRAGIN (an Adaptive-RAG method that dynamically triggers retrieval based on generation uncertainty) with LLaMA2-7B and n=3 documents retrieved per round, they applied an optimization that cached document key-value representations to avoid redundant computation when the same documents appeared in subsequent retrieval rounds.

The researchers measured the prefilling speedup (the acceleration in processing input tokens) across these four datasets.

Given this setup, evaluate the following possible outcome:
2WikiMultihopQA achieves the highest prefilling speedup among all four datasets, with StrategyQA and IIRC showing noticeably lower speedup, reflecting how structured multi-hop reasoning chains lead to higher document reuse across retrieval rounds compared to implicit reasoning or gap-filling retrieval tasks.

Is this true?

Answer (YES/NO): NO